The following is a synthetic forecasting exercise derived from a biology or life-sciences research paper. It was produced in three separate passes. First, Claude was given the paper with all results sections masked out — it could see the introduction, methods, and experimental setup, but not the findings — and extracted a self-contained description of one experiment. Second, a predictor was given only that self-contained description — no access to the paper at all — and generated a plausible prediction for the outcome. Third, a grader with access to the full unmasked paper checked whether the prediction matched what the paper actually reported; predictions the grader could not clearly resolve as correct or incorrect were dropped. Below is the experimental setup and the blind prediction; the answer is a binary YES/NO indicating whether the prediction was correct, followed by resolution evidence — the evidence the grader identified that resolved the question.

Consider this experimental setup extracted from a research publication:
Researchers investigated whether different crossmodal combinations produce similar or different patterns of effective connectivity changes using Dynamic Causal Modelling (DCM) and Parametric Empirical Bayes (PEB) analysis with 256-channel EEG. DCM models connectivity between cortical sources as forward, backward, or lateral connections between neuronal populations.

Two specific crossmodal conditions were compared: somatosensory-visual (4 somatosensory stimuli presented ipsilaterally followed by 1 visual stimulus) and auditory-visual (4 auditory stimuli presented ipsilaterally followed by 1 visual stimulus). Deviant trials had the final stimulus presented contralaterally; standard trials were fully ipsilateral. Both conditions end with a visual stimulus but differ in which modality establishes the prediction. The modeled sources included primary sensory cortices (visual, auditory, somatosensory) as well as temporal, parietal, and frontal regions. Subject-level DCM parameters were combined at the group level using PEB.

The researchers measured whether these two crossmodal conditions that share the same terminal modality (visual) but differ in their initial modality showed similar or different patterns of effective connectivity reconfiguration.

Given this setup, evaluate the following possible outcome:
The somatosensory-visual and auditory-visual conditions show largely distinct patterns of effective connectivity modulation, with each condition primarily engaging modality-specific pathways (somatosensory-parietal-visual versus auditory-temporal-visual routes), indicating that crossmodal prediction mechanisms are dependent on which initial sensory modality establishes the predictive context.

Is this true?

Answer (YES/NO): YES